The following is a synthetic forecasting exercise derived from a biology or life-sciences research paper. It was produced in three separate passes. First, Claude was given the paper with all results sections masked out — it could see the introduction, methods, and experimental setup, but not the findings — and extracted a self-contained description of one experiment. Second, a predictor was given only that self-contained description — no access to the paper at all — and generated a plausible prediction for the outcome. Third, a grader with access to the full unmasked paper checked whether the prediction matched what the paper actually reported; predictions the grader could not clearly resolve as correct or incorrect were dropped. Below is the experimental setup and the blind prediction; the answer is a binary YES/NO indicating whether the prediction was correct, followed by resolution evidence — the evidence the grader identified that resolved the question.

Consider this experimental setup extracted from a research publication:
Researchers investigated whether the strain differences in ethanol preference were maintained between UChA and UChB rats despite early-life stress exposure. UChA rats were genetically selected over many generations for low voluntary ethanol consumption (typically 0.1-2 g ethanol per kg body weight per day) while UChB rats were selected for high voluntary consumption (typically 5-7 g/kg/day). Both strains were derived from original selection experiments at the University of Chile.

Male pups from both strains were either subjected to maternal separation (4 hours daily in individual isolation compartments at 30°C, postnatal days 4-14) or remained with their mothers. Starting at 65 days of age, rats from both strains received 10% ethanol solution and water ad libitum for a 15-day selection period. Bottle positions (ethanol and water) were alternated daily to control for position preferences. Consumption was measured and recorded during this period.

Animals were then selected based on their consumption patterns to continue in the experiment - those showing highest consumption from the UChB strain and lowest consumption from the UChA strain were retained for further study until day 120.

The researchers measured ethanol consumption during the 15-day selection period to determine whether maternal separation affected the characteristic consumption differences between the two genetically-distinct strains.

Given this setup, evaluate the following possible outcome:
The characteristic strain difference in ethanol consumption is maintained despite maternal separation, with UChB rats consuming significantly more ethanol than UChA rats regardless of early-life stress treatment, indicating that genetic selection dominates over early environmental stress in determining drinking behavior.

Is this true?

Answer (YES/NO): YES